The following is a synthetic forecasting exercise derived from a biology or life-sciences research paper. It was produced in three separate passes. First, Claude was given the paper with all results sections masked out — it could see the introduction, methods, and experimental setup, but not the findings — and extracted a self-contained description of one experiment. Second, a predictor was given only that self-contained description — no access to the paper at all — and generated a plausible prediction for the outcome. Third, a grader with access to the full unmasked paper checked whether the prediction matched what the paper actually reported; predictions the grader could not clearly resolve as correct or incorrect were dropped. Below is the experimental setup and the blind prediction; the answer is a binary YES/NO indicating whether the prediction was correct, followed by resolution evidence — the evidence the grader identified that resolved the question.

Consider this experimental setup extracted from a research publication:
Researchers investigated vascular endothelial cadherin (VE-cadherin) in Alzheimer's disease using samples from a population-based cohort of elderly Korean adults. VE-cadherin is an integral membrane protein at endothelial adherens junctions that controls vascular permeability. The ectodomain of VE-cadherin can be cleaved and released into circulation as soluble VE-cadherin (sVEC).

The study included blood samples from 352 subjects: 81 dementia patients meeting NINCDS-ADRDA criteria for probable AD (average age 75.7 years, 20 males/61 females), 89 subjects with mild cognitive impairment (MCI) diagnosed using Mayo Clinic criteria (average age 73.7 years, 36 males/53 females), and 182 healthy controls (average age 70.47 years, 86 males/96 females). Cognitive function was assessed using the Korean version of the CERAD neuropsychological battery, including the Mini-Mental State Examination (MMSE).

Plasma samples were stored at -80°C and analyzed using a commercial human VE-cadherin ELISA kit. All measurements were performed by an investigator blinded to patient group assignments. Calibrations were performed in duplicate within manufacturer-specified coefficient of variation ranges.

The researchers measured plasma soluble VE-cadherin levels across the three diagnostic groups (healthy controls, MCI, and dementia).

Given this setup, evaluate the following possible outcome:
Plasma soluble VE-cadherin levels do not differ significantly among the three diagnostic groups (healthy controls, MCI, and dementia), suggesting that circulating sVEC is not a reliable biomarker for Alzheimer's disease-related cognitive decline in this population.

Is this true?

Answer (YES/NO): NO